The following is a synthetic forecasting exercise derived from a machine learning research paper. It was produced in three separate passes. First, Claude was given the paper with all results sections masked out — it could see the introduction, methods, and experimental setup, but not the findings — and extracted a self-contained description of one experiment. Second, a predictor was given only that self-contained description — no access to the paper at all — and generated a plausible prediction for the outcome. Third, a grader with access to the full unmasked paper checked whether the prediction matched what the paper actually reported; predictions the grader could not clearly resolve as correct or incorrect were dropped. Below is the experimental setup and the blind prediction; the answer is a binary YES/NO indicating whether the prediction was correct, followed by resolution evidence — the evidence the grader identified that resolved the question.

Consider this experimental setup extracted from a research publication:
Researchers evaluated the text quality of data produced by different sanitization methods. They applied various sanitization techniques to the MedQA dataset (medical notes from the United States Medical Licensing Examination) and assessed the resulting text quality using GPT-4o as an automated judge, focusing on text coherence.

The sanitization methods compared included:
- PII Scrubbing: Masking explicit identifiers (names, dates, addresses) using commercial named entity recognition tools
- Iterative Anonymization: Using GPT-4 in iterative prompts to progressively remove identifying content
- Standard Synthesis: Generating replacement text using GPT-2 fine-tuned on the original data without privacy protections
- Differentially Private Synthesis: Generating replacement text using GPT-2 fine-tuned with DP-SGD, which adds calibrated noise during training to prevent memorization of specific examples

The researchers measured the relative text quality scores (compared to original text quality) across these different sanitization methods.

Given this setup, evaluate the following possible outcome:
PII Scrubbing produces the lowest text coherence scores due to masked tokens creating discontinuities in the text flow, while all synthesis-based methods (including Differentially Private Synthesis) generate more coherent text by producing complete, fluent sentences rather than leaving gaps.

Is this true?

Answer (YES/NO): NO